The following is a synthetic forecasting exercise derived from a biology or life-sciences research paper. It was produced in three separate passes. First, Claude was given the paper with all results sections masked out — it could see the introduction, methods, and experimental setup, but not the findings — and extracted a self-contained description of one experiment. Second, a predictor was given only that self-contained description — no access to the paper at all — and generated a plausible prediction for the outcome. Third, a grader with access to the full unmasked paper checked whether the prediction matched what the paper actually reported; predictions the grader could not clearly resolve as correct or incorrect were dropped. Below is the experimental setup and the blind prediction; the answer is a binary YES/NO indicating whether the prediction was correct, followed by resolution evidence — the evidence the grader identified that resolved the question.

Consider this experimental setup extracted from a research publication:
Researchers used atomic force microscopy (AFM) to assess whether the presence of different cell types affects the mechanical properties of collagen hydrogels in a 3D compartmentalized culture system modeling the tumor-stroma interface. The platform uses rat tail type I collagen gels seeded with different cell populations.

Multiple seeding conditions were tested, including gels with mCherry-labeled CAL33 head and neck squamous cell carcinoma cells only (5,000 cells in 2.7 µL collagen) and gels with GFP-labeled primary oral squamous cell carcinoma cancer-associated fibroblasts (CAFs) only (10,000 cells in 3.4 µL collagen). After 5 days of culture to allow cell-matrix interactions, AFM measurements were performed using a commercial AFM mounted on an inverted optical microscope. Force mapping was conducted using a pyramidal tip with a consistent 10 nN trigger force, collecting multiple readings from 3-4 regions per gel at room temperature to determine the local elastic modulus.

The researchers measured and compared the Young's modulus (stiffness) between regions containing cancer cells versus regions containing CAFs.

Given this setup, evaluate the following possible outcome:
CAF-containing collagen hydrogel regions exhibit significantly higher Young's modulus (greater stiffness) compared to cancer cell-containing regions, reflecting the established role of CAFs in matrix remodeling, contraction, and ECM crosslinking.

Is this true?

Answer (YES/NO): YES